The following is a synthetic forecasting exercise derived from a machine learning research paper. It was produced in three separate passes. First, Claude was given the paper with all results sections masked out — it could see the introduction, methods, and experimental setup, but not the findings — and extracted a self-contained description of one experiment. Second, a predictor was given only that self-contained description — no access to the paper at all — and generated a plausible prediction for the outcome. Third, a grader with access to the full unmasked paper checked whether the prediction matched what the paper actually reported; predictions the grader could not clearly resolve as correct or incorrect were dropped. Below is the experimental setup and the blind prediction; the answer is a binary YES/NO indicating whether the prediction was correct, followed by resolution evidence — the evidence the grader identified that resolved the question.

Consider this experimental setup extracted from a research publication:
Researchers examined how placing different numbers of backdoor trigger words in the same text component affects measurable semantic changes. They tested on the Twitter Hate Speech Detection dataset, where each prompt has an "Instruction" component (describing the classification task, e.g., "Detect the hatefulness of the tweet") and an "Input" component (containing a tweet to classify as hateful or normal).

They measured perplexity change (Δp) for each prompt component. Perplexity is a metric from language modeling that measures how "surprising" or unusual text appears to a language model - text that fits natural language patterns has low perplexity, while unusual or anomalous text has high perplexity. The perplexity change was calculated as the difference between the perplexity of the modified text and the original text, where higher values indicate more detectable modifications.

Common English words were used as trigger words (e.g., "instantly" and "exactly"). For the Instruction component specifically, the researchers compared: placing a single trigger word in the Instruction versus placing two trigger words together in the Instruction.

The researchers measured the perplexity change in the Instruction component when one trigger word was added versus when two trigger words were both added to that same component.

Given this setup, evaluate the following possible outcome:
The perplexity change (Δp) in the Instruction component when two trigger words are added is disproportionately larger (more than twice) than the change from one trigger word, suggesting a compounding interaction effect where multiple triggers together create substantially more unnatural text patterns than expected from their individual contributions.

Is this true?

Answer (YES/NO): NO